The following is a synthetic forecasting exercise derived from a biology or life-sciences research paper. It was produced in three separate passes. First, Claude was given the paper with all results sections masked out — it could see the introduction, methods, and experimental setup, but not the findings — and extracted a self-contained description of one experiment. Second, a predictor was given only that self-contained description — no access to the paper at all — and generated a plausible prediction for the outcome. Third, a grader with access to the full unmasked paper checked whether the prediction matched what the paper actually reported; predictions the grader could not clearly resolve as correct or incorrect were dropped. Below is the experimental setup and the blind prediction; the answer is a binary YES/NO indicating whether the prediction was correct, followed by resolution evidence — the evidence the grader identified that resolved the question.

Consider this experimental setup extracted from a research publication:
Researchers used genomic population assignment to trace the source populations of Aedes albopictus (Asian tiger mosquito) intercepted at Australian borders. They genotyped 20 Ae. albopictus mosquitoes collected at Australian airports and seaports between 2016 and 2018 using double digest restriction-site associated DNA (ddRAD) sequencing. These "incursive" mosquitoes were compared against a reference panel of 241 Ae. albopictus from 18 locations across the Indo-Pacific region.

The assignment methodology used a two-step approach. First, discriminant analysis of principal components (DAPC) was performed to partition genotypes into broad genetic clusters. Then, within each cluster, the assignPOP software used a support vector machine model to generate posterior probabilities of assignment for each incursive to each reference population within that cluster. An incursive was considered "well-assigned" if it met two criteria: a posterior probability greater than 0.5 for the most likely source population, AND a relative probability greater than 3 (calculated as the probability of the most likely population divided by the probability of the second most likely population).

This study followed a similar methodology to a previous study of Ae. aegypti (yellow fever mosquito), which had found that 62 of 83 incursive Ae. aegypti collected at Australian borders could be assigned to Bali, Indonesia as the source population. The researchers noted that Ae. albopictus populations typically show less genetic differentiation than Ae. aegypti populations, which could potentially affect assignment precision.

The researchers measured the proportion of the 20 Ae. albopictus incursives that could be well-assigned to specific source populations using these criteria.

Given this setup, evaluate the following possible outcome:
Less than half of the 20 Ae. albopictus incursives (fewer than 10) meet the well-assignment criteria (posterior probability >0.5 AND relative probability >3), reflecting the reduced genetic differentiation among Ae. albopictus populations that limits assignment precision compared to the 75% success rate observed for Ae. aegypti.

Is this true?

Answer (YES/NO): YES